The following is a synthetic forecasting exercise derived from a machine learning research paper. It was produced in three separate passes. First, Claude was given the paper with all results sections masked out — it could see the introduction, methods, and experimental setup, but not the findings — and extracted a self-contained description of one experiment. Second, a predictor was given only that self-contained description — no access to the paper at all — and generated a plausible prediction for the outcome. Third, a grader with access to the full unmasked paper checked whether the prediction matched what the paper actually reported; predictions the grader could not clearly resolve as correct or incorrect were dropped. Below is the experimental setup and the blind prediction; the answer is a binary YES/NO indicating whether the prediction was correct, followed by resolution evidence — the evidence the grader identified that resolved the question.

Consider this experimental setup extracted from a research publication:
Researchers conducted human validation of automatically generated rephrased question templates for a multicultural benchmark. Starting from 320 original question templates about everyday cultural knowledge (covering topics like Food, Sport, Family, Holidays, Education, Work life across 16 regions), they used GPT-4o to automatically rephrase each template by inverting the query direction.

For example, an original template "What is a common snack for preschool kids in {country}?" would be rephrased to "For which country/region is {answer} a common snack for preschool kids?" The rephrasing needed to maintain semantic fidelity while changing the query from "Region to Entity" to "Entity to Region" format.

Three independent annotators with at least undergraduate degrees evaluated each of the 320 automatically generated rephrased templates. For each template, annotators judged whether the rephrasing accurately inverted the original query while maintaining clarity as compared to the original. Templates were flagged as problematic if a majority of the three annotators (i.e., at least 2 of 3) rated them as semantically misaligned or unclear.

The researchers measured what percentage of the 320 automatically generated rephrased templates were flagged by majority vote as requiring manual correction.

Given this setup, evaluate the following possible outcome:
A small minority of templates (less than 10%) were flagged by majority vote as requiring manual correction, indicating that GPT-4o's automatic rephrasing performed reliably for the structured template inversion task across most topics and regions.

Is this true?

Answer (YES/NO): NO